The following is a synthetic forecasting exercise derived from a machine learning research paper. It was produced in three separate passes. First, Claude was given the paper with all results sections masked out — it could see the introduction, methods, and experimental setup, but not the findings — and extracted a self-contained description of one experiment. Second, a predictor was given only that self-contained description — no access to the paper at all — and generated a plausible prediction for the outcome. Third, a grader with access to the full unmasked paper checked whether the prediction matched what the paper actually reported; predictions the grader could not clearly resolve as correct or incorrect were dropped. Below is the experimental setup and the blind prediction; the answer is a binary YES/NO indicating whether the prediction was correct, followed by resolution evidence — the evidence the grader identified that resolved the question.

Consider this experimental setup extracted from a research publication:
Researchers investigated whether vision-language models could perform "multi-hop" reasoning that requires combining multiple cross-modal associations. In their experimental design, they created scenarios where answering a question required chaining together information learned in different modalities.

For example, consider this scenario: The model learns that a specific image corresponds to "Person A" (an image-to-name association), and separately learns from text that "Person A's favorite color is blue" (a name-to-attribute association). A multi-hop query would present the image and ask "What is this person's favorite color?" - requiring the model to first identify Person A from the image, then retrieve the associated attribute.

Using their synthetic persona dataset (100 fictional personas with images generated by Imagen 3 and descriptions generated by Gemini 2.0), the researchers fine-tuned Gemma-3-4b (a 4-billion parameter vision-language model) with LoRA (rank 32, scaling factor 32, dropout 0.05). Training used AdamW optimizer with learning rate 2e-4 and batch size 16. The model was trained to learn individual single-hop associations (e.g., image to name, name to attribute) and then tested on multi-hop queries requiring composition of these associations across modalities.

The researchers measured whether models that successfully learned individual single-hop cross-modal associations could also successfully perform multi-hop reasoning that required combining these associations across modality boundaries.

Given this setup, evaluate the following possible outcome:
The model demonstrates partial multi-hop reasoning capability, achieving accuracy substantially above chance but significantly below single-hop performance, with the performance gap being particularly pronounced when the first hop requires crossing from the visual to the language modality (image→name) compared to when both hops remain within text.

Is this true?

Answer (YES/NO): NO